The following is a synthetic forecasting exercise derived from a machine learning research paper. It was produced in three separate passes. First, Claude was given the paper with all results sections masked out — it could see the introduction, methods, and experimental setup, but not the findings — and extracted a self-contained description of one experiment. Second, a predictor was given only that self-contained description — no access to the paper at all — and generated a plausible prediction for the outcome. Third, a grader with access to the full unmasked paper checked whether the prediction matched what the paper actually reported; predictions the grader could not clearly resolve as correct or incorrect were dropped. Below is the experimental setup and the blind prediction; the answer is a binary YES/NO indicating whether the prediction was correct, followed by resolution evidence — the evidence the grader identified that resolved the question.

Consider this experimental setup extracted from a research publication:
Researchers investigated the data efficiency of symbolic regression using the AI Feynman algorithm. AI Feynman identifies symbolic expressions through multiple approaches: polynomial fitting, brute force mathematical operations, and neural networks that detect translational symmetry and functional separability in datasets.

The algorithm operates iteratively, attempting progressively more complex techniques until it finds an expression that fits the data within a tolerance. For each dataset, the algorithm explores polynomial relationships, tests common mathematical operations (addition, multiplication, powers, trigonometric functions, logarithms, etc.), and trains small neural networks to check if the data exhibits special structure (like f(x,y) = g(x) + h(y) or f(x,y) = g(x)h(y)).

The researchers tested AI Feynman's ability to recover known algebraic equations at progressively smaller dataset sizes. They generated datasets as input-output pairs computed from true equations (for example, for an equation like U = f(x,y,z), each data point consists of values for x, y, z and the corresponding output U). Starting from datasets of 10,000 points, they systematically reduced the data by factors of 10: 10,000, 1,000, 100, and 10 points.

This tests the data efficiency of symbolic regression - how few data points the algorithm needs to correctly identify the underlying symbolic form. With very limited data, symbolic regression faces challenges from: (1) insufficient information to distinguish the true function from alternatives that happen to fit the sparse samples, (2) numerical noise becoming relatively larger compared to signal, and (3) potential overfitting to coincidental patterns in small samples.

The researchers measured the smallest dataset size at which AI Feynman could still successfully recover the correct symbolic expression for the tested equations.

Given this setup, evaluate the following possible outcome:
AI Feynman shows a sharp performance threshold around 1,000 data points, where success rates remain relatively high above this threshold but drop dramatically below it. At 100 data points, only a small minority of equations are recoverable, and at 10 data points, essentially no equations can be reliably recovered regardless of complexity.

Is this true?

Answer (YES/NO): NO